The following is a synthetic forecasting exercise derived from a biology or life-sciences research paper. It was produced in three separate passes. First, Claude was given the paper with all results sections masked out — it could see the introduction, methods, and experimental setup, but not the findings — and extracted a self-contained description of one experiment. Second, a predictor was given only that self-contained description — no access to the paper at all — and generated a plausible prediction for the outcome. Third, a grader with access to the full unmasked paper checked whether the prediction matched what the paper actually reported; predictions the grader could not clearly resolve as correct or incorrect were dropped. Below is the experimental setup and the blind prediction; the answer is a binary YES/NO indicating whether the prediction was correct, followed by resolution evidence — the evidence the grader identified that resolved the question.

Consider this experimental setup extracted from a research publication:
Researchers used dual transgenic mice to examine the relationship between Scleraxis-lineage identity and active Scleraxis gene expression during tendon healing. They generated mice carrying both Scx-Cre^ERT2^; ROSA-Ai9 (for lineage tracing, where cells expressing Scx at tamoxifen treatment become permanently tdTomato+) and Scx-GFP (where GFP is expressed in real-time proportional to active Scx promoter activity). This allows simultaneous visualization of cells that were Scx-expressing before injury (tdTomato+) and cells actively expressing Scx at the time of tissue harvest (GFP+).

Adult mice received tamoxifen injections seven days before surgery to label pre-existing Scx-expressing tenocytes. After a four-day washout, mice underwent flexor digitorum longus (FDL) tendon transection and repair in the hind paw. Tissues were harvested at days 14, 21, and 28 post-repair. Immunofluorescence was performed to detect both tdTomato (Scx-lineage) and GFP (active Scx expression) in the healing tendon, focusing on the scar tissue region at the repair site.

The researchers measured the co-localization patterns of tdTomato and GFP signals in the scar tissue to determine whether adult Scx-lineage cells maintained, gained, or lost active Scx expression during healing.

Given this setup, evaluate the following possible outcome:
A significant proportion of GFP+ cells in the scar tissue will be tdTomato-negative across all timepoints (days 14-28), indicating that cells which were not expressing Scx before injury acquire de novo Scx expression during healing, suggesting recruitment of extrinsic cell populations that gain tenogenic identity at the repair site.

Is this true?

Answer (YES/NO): YES